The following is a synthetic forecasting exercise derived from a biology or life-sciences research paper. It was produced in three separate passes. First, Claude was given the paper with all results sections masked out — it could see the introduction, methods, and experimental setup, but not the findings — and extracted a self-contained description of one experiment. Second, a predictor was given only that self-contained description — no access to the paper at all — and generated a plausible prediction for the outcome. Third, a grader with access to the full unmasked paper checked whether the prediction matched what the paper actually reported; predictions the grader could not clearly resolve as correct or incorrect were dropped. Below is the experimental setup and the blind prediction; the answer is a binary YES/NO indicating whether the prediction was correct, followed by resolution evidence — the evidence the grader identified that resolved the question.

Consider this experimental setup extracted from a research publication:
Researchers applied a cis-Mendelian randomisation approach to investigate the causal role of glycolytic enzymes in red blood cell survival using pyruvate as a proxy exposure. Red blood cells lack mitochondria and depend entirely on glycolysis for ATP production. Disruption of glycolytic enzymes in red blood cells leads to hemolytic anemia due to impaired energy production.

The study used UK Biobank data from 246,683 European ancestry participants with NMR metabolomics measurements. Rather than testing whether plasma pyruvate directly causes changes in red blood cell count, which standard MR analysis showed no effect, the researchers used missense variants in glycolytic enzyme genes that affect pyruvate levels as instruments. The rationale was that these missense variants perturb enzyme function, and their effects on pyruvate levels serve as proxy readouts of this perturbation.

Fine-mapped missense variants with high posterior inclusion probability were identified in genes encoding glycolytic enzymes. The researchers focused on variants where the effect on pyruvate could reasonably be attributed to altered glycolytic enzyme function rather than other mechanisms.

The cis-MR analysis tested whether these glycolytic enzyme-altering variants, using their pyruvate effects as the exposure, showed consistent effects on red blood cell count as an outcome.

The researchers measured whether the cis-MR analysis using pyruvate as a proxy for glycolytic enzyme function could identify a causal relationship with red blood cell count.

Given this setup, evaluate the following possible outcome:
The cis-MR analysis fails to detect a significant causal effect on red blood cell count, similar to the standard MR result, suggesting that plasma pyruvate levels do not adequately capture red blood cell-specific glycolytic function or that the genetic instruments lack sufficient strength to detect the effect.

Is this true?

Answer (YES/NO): NO